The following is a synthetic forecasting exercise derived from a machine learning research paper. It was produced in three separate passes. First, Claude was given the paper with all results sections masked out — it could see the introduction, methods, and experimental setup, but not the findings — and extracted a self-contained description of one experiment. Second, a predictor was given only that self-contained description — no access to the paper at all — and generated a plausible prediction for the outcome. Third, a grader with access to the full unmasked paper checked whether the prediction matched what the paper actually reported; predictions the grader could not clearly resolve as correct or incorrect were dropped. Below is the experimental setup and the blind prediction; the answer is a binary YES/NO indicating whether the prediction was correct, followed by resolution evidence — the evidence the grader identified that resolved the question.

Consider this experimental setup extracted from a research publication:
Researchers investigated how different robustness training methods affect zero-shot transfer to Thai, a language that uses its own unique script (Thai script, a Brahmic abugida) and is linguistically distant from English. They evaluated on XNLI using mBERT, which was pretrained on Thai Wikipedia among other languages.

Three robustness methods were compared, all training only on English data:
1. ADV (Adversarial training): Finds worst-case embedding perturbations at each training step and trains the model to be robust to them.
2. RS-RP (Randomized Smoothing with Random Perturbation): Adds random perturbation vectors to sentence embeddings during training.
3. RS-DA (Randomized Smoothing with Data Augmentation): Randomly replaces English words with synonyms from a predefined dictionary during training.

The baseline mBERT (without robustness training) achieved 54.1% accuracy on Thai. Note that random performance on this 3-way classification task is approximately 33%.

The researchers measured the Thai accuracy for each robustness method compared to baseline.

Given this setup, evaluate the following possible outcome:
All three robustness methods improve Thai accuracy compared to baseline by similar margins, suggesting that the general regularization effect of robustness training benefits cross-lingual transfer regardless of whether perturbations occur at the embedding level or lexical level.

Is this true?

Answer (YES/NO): NO